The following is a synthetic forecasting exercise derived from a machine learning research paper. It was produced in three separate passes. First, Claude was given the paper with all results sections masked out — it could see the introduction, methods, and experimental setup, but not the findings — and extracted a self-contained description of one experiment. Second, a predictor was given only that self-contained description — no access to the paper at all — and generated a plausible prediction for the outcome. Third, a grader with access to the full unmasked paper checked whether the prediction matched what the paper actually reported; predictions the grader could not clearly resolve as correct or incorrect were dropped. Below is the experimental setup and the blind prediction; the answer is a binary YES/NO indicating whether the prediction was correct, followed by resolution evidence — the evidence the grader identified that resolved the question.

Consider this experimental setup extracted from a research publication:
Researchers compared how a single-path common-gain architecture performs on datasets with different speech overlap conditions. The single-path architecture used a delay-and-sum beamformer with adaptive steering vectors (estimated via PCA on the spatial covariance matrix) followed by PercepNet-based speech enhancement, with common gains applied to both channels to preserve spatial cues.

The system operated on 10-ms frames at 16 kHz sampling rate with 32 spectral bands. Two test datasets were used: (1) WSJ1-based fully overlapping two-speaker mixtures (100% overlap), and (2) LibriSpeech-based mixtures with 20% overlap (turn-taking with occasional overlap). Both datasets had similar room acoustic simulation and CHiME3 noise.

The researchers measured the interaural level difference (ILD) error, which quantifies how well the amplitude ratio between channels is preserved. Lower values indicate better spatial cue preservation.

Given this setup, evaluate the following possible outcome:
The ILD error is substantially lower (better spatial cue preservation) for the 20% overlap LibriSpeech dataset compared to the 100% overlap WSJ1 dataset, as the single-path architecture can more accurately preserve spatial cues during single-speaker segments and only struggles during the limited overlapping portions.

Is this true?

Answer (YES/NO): YES